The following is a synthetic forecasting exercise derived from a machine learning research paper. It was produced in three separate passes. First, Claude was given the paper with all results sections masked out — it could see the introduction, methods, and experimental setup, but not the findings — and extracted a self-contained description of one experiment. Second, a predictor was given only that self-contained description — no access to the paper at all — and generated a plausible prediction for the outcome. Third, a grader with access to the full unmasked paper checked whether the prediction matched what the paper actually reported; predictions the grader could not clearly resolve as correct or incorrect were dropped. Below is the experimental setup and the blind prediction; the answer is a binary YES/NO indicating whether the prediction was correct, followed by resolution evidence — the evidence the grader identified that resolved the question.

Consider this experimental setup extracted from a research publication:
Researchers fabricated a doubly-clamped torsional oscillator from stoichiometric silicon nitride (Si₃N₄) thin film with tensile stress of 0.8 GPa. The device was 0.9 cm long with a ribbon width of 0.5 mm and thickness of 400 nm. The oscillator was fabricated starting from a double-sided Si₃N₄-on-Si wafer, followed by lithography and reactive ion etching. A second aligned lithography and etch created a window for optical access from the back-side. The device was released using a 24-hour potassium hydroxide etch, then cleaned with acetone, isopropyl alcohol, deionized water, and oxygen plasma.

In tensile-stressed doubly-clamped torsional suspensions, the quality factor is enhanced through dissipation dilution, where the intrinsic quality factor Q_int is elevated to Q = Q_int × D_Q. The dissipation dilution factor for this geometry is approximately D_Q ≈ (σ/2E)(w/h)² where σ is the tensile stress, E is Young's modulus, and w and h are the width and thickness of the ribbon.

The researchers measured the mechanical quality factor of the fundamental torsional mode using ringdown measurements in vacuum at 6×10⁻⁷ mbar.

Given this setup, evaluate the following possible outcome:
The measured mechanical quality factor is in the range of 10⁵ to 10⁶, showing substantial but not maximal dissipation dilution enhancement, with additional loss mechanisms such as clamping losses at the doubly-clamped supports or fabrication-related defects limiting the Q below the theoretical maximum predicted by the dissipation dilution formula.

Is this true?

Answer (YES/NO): NO